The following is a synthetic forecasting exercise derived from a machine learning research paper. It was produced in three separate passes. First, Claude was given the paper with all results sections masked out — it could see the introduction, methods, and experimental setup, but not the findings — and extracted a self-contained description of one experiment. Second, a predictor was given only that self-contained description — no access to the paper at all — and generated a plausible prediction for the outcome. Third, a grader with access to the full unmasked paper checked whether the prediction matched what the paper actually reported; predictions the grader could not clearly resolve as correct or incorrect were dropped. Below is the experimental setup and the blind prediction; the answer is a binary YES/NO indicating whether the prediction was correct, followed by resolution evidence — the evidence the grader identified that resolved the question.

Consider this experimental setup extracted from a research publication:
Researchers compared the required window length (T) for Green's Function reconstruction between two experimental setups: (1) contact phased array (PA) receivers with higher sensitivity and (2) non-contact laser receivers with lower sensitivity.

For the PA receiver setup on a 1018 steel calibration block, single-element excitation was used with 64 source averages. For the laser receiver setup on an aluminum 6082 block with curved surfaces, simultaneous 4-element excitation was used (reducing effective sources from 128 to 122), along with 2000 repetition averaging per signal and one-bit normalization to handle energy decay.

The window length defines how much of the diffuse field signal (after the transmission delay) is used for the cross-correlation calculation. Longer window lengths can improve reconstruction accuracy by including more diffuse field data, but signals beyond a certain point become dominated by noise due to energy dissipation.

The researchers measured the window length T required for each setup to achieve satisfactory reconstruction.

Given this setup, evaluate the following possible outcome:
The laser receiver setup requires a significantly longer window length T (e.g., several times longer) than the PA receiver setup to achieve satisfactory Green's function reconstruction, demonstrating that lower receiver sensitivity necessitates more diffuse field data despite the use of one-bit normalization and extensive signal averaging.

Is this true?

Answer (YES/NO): YES